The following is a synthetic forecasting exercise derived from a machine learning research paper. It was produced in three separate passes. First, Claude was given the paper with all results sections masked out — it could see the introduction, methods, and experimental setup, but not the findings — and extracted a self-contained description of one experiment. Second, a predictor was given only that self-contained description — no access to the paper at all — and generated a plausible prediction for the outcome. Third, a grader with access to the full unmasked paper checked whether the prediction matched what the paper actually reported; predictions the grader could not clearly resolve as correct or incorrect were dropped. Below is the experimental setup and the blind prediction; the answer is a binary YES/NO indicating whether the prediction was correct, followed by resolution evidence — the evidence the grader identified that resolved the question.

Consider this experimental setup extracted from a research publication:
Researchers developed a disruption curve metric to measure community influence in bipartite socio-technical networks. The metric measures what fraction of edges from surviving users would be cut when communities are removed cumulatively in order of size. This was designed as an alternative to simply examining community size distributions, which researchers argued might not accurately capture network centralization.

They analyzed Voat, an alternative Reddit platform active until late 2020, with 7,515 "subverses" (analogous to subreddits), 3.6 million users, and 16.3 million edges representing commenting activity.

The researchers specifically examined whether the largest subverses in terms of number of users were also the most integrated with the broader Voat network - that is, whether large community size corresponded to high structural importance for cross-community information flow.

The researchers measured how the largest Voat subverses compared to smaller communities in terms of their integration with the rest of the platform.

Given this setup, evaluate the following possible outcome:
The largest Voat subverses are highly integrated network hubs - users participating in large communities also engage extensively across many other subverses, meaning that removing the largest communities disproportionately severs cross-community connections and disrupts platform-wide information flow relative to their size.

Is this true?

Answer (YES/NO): NO